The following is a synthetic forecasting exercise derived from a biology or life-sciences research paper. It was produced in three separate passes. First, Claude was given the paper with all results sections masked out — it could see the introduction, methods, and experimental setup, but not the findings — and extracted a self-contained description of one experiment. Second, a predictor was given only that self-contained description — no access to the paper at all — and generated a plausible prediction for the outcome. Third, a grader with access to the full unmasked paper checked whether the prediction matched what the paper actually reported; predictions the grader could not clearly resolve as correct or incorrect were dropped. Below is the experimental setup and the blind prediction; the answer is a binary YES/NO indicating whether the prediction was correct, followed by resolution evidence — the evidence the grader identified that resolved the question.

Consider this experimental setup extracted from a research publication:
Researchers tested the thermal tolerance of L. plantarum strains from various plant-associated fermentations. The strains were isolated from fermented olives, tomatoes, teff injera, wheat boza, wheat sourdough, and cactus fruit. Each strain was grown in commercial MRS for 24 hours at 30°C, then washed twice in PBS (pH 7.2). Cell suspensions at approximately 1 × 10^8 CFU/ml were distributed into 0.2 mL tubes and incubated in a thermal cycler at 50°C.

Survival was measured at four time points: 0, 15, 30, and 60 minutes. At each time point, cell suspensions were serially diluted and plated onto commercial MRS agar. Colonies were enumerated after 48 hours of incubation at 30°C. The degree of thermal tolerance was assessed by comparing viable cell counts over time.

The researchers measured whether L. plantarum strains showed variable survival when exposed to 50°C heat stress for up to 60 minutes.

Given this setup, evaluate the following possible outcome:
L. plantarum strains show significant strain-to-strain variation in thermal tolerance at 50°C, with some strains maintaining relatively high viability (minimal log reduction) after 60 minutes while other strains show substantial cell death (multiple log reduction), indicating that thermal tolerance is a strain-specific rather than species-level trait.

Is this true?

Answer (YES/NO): YES